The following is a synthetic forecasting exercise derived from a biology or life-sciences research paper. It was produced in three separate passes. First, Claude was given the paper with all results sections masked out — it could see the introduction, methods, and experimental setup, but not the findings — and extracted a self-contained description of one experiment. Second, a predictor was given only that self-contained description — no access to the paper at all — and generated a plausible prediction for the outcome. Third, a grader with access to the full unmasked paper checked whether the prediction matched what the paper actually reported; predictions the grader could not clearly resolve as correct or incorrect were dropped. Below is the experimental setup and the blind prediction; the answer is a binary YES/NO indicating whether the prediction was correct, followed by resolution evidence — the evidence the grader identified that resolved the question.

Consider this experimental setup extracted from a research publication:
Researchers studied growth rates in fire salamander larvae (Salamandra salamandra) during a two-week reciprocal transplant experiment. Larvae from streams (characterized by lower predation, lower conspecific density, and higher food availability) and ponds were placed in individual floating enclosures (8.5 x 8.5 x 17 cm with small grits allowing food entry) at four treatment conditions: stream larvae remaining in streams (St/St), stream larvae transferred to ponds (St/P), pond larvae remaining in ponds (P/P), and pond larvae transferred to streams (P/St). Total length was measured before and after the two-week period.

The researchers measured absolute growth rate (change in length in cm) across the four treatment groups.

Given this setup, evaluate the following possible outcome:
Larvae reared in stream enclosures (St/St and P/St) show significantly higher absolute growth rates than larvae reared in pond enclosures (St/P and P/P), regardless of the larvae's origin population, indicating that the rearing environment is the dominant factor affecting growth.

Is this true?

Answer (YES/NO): NO